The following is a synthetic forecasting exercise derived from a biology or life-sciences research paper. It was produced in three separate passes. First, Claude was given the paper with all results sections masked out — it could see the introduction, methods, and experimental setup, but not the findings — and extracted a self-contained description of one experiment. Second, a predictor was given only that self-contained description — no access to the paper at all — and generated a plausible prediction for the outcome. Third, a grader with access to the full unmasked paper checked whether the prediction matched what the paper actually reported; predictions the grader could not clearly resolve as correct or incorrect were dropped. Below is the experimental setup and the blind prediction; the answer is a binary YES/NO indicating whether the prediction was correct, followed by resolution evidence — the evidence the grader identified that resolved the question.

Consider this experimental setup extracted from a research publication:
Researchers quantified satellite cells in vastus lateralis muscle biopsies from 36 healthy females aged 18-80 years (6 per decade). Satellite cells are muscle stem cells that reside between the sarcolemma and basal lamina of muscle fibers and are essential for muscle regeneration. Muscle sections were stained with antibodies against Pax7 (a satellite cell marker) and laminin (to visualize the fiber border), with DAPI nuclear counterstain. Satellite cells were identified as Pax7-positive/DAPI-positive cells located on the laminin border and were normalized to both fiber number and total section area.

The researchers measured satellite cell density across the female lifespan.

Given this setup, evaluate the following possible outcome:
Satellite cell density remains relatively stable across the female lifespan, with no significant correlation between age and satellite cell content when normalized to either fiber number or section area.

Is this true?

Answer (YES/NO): YES